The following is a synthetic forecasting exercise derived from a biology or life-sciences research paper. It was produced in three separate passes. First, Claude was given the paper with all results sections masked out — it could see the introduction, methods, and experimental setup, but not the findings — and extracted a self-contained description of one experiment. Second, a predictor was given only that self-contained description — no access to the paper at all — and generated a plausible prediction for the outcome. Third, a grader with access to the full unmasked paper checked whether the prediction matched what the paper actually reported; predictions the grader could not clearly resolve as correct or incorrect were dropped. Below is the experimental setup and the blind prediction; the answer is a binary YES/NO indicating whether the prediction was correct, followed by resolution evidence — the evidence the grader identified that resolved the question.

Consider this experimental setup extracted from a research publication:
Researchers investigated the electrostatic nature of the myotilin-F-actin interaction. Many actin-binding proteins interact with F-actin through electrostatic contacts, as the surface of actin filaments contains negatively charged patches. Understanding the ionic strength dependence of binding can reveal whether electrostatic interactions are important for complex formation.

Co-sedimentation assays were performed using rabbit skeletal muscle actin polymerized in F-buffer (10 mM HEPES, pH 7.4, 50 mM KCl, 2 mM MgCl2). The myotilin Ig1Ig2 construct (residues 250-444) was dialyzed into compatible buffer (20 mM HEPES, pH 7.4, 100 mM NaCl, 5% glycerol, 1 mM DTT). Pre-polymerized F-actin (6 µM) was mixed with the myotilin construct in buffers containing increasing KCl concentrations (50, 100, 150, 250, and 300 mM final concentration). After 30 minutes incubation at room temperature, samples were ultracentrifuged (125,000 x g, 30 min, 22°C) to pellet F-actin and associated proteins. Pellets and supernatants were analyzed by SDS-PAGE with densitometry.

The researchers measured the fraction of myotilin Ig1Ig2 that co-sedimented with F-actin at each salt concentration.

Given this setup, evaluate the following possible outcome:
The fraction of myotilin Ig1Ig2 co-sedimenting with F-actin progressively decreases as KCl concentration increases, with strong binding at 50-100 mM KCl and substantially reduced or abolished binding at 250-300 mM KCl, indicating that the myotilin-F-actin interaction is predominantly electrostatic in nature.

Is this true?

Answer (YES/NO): YES